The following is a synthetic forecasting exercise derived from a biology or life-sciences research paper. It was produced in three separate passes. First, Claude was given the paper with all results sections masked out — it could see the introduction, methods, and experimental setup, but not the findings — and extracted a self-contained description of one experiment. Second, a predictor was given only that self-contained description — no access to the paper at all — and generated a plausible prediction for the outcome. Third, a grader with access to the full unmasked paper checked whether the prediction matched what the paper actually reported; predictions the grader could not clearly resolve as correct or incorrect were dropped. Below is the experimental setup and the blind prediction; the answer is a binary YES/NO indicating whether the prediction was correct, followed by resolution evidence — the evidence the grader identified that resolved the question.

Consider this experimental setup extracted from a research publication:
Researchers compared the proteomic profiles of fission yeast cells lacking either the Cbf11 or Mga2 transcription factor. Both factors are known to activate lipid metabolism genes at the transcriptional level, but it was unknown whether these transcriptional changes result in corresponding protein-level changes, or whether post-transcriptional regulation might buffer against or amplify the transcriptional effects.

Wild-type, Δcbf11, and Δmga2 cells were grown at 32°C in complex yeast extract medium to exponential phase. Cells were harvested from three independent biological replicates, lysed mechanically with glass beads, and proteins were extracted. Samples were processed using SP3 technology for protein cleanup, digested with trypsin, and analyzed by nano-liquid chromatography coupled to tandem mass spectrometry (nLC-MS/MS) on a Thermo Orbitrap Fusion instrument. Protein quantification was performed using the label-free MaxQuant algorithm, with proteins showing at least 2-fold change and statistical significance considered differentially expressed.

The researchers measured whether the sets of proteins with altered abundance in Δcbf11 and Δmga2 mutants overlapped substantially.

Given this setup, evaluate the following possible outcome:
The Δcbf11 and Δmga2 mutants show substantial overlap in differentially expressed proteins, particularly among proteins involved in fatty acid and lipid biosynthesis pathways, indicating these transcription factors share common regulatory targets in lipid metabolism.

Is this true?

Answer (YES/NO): NO